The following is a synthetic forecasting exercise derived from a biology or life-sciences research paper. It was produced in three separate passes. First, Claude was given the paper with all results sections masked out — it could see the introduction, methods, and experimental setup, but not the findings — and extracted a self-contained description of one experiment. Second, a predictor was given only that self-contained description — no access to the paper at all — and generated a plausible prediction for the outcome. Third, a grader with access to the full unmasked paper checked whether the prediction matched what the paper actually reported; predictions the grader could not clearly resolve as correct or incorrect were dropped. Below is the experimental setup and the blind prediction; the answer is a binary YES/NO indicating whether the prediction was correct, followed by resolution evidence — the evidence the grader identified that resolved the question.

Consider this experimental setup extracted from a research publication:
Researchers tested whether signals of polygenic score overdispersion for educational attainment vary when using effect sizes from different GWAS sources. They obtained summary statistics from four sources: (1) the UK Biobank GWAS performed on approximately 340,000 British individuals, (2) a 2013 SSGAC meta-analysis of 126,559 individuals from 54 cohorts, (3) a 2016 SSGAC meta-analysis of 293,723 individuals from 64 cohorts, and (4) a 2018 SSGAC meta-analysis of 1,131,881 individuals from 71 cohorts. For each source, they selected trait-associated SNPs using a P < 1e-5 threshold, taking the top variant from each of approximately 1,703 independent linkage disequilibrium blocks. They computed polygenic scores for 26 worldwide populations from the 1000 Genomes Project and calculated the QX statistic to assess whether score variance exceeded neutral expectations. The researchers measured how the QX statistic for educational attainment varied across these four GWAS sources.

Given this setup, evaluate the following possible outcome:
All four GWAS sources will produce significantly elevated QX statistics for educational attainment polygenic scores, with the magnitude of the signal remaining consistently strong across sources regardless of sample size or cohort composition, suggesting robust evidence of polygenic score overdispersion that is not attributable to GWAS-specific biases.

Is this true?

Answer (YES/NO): NO